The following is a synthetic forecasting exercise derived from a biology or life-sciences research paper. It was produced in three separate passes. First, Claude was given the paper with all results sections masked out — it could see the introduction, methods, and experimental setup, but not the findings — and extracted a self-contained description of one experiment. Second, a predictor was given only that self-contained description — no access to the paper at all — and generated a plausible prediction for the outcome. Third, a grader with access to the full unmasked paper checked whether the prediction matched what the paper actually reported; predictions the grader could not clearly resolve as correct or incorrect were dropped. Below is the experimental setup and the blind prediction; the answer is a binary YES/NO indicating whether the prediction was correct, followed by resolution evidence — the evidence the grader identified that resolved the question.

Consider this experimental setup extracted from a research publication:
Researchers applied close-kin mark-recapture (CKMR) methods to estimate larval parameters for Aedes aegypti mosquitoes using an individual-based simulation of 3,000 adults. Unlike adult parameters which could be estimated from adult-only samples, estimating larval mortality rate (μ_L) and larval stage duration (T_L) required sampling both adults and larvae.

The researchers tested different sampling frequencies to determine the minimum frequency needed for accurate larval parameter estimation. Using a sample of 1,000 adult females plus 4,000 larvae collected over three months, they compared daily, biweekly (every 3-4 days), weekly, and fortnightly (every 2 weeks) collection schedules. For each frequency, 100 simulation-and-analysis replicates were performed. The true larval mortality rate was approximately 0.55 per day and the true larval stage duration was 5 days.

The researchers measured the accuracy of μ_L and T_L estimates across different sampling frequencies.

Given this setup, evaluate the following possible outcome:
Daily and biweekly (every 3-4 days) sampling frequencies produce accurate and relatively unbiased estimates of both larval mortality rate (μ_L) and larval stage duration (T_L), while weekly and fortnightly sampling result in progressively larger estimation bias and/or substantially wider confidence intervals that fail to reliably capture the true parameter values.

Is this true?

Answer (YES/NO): YES